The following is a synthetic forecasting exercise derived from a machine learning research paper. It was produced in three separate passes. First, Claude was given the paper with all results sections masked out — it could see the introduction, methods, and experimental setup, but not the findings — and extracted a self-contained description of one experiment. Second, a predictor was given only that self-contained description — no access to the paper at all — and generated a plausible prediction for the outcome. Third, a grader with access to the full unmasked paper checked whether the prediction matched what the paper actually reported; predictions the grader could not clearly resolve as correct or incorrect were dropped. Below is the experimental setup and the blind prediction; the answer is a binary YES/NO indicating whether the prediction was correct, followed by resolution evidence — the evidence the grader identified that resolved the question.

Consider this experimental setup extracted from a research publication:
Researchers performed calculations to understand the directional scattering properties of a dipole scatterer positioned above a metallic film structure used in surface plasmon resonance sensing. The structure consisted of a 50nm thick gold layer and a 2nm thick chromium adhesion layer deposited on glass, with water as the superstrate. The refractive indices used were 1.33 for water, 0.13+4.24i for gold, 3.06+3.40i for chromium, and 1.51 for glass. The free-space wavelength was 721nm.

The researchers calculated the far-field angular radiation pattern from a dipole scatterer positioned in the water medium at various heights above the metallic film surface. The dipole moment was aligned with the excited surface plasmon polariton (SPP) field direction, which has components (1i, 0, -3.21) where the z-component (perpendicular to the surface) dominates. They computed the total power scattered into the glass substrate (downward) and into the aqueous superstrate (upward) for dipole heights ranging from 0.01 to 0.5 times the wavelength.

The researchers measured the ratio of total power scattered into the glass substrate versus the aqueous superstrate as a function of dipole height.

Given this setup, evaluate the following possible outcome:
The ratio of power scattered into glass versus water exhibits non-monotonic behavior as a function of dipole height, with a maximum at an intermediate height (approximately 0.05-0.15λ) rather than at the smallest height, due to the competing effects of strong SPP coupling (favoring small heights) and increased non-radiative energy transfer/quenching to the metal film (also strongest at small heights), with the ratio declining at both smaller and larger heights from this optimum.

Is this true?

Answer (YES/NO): NO